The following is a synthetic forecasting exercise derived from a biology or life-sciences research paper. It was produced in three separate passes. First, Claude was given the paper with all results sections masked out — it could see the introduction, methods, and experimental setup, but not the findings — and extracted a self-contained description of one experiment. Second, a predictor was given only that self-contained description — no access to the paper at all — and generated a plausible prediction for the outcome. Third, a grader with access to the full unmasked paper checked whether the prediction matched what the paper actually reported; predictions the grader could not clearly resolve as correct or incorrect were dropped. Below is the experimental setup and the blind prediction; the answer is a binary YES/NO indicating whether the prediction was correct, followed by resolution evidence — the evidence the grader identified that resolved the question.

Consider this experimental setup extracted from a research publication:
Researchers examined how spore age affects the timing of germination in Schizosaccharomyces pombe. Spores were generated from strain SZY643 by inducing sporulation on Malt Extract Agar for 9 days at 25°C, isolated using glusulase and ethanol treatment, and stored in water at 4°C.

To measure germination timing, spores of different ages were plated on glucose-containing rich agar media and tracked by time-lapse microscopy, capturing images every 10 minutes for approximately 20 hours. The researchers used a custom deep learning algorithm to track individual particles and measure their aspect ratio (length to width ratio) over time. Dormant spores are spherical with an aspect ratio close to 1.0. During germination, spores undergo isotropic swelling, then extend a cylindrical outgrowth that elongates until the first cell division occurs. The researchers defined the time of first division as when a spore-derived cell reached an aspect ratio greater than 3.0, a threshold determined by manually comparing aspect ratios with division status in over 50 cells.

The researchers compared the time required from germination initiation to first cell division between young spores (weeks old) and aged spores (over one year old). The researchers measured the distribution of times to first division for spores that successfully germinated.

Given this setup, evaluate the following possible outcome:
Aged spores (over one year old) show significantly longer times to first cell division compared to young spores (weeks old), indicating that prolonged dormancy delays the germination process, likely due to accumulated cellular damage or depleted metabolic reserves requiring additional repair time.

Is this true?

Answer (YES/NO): YES